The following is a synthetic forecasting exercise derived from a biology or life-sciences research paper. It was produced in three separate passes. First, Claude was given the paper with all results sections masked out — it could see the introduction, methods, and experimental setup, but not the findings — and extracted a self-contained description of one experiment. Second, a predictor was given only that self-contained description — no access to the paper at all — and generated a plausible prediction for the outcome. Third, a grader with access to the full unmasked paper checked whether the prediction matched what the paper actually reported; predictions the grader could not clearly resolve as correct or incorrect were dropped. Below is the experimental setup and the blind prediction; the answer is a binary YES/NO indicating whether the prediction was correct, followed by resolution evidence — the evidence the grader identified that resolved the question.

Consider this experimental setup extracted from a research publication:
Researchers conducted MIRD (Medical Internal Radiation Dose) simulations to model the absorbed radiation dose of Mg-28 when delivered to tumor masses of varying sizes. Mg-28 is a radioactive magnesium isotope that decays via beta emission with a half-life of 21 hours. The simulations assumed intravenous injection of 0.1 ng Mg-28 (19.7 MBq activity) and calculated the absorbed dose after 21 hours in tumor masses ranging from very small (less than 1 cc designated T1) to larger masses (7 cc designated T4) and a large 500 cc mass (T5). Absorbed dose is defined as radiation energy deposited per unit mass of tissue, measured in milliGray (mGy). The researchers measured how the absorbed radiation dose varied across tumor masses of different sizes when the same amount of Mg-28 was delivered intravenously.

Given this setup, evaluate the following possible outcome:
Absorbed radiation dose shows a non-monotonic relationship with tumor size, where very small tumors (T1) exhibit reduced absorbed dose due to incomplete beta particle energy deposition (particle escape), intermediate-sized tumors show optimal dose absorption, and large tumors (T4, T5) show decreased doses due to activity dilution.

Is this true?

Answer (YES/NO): NO